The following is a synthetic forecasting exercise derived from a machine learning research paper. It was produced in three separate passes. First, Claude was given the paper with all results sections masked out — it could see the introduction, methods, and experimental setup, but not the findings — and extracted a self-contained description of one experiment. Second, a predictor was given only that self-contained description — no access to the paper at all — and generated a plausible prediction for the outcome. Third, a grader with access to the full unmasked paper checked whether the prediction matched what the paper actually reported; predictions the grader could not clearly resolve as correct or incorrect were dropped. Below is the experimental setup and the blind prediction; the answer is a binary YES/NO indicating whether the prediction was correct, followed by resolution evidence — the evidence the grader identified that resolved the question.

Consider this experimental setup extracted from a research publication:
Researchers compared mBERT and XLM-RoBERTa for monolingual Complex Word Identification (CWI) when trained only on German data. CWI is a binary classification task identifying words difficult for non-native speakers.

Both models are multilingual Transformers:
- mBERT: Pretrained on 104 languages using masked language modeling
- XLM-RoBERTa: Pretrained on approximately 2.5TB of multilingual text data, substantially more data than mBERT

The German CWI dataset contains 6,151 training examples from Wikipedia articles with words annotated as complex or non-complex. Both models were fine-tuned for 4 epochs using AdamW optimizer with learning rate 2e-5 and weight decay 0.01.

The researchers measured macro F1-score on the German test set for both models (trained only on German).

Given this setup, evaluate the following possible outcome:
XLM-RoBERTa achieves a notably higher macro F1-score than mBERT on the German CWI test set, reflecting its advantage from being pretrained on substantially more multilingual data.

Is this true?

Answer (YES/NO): NO